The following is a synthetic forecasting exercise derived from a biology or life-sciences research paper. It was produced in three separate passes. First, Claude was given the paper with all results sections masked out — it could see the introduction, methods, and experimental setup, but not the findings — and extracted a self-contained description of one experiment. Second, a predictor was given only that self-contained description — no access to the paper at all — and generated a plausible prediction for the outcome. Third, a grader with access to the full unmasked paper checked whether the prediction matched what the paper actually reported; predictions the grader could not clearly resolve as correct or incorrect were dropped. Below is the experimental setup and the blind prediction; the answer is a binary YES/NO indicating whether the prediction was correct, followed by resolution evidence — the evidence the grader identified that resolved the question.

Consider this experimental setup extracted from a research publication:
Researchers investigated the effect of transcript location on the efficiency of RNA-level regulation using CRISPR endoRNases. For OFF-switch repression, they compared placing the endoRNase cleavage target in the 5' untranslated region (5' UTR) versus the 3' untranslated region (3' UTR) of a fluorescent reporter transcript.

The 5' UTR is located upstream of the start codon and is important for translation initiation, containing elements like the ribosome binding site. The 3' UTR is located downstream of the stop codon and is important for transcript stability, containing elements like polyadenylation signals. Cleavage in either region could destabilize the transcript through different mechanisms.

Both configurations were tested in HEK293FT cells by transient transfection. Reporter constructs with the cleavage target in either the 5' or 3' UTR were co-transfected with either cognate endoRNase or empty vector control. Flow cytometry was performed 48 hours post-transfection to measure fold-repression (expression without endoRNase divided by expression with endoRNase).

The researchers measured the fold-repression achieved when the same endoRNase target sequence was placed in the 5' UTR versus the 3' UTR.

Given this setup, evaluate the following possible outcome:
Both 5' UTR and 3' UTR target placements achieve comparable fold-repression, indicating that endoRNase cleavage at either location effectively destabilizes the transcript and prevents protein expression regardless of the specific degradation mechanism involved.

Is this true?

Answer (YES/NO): NO